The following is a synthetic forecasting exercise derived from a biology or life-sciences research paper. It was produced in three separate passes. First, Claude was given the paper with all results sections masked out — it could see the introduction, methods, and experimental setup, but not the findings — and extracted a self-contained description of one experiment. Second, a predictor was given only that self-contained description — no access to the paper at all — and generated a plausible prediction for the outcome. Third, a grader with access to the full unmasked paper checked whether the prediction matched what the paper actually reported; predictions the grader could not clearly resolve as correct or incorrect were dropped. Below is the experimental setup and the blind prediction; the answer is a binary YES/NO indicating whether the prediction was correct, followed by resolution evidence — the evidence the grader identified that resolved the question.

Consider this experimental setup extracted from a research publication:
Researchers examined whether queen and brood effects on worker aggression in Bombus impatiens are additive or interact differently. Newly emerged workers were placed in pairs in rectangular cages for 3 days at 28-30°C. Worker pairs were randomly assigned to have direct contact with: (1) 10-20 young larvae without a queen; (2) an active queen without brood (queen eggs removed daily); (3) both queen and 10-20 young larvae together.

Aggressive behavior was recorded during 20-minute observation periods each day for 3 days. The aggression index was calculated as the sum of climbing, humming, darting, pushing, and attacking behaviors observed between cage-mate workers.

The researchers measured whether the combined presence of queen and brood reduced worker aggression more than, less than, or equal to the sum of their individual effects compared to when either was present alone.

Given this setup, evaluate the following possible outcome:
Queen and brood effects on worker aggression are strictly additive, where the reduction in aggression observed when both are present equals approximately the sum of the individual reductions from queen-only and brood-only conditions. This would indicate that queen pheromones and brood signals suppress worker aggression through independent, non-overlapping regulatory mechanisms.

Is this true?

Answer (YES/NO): YES